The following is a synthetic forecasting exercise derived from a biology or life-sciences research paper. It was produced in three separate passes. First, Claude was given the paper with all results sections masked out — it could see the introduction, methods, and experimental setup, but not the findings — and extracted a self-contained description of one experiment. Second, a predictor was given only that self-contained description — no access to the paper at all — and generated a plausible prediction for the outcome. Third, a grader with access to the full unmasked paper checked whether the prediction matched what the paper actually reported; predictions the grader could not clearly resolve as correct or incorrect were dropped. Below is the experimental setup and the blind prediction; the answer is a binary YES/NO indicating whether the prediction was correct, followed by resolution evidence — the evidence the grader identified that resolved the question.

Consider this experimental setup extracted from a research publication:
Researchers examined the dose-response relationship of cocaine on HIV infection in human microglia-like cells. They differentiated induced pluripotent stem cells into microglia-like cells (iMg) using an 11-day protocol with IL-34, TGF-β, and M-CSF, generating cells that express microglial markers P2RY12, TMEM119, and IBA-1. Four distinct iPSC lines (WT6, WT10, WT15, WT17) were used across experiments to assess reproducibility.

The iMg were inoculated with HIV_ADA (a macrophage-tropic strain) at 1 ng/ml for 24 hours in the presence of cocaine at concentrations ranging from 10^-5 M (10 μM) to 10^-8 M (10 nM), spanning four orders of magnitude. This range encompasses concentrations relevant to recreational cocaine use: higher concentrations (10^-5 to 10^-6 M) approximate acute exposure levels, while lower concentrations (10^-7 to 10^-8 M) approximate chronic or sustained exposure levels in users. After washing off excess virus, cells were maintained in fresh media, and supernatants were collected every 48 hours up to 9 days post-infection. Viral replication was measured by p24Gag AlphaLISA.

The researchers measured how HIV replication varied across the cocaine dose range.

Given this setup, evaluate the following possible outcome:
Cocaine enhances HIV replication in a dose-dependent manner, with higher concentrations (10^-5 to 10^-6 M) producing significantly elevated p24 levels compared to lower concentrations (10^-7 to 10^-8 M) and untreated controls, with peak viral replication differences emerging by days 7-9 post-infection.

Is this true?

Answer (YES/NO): NO